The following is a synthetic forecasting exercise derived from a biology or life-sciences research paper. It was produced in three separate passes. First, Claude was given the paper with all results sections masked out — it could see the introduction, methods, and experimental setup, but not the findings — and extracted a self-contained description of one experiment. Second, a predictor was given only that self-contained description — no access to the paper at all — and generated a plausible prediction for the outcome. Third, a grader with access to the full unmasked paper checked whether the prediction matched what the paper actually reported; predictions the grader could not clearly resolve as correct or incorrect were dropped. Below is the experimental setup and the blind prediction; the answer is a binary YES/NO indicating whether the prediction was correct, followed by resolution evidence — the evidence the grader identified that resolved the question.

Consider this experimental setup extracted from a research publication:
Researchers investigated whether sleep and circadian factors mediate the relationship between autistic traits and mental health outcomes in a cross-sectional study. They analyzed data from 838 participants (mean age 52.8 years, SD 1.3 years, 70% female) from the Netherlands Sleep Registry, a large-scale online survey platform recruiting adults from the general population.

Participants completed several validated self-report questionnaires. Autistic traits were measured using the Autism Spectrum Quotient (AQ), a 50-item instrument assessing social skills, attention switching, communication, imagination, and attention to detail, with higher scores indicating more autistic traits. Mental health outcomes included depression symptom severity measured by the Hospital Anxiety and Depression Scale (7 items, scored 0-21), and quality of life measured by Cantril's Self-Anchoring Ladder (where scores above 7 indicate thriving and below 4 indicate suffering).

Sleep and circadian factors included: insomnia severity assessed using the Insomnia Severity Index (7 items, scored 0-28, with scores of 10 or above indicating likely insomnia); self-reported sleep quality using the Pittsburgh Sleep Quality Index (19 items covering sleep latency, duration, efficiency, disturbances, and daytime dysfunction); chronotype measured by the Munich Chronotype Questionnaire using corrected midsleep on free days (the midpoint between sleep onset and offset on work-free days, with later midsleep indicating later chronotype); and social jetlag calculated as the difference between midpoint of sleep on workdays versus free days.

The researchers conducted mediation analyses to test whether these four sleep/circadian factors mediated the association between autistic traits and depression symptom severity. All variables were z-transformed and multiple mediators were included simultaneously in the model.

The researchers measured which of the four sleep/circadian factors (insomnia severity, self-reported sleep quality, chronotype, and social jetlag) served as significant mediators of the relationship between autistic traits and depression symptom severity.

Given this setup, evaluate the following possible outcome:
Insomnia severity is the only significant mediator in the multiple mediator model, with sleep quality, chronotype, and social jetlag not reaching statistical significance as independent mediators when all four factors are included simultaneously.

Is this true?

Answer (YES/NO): NO